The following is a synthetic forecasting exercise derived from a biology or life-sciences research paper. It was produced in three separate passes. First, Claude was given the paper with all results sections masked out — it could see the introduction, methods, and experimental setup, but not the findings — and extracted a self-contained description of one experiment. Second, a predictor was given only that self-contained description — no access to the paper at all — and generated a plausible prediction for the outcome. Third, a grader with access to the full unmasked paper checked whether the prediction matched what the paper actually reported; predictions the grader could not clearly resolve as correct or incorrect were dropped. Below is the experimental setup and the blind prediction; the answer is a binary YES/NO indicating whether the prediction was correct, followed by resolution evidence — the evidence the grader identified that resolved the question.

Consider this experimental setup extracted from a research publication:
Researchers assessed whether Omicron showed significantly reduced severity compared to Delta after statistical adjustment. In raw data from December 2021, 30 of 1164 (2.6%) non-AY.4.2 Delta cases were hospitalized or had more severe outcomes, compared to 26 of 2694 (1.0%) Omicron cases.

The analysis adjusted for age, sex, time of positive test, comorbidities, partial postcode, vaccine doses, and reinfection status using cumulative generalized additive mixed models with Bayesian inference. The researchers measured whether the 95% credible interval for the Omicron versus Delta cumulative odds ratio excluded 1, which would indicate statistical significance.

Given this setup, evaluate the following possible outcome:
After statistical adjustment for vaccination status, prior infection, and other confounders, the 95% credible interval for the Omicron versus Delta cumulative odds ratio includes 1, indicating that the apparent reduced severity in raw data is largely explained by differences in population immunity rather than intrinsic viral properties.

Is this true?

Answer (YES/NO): NO